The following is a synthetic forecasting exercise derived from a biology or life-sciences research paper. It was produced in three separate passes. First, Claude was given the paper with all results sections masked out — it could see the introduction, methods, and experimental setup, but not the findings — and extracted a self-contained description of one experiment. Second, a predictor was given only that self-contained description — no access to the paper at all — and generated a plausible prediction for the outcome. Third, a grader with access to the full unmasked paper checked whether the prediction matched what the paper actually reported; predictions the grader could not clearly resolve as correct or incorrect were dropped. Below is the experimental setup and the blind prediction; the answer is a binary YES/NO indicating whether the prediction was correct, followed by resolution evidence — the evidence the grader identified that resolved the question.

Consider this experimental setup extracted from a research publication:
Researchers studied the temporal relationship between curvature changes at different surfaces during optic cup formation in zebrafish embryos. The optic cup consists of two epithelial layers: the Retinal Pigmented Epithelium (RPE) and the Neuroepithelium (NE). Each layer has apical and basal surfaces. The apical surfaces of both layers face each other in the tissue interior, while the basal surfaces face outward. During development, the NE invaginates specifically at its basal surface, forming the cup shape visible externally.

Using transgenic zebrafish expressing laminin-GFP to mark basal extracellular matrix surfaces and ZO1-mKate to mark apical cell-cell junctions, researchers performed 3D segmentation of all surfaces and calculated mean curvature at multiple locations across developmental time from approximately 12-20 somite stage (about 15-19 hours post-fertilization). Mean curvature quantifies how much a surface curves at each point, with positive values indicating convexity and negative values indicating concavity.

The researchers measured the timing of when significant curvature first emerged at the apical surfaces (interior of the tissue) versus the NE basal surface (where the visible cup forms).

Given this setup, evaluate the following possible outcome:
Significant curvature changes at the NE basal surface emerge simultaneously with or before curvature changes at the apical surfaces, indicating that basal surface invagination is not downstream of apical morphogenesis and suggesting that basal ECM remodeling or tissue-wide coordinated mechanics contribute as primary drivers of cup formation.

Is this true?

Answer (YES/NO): NO